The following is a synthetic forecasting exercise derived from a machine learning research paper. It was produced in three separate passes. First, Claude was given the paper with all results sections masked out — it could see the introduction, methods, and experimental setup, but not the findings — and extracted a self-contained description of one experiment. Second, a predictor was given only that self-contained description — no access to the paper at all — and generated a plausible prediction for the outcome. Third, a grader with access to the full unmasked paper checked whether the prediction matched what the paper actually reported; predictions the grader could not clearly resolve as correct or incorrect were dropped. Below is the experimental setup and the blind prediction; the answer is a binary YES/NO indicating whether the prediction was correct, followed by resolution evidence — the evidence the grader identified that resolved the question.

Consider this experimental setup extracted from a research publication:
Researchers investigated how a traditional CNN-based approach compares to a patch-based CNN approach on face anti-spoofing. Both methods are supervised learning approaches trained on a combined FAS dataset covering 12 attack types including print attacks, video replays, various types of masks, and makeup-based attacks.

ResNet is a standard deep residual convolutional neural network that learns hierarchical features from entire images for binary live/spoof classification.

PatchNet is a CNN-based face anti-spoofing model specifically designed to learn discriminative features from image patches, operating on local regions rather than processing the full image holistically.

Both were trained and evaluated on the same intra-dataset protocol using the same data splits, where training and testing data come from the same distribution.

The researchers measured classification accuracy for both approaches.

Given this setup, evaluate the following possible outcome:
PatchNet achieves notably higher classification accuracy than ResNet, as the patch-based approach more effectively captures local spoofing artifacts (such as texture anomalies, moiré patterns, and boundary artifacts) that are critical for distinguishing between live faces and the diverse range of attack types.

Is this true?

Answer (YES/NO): NO